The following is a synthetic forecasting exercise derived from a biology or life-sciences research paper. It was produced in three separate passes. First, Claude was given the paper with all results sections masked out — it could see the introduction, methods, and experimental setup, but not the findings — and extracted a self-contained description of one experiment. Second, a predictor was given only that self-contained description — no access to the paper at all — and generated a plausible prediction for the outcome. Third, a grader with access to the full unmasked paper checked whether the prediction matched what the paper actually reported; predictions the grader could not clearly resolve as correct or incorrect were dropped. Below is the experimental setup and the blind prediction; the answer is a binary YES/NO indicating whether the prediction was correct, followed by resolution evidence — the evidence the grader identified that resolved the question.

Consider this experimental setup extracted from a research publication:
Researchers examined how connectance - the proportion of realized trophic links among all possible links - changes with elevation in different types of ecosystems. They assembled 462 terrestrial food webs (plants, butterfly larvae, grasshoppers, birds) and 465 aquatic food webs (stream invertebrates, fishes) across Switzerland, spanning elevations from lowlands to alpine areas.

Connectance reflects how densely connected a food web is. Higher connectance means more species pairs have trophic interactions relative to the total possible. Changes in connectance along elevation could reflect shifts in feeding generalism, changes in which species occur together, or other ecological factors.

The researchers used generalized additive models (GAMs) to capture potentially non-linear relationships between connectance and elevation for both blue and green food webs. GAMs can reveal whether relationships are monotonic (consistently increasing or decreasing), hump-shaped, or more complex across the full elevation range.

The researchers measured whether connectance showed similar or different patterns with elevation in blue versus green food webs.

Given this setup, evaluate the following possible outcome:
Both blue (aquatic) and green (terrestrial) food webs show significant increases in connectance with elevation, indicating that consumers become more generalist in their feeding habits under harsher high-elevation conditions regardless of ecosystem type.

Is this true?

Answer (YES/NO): NO